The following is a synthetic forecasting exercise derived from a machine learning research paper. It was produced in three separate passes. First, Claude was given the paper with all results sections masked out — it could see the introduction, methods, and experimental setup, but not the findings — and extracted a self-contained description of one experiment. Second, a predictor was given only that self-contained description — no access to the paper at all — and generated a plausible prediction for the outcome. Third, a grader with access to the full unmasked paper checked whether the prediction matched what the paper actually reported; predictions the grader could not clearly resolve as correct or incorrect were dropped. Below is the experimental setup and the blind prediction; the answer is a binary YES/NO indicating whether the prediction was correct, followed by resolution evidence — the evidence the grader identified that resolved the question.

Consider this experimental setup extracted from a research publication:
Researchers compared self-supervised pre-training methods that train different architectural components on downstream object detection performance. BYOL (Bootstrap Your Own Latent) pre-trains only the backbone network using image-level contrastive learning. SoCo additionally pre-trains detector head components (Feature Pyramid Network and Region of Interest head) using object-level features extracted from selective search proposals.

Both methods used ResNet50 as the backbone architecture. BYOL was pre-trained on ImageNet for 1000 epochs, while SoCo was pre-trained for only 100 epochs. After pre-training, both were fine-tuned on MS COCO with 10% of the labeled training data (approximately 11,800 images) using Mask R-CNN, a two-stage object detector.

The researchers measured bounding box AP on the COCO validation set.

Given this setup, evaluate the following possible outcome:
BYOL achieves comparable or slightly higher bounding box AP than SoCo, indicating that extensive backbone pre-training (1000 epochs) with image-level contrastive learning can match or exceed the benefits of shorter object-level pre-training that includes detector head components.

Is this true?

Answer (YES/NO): NO